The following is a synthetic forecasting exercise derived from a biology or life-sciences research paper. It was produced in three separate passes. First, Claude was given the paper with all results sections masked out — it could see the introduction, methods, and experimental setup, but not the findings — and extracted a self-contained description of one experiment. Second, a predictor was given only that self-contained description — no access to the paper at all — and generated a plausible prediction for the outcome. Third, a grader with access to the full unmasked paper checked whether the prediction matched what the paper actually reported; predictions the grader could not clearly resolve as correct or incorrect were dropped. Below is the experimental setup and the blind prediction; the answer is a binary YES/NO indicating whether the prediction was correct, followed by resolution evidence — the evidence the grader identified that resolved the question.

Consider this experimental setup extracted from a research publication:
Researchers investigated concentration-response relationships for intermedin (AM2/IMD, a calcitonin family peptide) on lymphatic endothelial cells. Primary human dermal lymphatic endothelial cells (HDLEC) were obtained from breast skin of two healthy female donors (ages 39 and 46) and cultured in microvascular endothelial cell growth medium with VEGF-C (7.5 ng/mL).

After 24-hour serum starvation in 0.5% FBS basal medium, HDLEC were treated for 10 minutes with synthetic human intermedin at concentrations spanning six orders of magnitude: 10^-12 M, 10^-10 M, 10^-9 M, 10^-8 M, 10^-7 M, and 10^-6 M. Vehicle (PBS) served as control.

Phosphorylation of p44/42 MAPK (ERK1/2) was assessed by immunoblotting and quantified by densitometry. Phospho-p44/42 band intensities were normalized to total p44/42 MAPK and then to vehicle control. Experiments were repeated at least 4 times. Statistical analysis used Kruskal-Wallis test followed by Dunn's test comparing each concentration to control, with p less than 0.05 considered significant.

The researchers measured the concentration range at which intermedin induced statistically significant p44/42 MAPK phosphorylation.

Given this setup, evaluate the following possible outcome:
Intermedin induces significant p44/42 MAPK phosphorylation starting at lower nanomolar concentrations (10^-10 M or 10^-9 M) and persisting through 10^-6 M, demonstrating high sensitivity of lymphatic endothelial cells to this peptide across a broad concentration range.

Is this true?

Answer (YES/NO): NO